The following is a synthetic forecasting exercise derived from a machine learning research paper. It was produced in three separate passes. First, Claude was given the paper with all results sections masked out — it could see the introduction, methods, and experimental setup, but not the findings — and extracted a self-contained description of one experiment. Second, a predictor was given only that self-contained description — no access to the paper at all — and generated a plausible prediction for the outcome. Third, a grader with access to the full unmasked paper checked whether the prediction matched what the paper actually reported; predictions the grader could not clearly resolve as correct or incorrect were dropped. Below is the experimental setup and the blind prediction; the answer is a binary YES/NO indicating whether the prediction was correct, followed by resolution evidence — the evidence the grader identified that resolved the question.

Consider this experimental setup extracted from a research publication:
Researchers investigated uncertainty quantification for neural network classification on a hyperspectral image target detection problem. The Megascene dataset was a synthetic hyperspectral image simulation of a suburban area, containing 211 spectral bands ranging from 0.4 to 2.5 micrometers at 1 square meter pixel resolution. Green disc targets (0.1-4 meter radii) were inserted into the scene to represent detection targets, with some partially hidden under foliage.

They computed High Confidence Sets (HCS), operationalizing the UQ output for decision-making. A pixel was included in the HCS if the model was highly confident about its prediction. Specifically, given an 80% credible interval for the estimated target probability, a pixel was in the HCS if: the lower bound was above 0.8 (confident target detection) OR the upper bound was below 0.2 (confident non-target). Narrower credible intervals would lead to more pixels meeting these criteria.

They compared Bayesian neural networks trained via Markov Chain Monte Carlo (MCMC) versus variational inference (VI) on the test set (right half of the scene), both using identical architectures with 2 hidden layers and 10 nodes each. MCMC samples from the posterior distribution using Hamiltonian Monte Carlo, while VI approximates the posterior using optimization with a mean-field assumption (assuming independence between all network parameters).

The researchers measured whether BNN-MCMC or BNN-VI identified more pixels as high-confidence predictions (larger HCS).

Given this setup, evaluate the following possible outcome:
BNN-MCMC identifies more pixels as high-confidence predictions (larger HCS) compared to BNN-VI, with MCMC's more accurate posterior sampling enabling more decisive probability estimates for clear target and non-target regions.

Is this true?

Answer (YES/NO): YES